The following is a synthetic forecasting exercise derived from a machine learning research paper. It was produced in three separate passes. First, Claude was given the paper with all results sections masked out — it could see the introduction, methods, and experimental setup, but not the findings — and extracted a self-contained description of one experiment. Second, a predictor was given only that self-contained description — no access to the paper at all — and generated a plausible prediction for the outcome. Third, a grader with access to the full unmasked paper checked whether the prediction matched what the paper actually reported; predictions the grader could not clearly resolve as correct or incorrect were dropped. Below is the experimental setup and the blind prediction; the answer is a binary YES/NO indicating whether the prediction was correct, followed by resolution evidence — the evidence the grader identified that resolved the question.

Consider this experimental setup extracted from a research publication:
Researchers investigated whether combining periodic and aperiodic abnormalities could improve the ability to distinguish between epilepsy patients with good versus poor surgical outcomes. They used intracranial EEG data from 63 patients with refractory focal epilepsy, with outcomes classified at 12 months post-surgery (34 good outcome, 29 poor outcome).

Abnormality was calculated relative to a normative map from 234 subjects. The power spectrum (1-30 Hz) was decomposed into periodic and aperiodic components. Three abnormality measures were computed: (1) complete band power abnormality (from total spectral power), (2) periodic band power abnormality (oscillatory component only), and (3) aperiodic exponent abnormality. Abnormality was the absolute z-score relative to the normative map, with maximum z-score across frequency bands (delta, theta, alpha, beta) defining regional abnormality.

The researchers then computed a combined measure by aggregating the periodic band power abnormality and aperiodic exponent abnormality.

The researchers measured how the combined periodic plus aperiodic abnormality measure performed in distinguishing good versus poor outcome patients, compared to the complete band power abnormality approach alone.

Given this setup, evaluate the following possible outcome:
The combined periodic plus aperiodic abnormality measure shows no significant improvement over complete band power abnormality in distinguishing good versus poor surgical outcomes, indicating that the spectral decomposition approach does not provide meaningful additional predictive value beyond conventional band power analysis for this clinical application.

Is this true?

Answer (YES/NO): YES